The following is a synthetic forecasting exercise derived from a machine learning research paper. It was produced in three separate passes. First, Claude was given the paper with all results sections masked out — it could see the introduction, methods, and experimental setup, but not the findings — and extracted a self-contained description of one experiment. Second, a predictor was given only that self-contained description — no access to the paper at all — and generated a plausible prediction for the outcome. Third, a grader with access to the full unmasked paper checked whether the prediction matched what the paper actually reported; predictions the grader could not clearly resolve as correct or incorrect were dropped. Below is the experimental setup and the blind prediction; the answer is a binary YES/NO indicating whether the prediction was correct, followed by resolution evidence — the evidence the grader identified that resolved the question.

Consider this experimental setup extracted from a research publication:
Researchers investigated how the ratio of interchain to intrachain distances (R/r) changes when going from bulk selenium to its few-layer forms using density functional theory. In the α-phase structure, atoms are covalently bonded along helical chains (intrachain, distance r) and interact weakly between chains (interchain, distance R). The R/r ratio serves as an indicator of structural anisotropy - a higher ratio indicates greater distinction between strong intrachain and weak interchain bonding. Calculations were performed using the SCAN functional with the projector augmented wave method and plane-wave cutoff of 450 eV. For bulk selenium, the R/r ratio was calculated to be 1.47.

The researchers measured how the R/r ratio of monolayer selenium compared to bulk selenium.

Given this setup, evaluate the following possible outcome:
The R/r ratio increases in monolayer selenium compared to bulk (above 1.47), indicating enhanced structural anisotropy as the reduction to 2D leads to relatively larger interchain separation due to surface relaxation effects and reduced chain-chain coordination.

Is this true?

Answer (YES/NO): NO